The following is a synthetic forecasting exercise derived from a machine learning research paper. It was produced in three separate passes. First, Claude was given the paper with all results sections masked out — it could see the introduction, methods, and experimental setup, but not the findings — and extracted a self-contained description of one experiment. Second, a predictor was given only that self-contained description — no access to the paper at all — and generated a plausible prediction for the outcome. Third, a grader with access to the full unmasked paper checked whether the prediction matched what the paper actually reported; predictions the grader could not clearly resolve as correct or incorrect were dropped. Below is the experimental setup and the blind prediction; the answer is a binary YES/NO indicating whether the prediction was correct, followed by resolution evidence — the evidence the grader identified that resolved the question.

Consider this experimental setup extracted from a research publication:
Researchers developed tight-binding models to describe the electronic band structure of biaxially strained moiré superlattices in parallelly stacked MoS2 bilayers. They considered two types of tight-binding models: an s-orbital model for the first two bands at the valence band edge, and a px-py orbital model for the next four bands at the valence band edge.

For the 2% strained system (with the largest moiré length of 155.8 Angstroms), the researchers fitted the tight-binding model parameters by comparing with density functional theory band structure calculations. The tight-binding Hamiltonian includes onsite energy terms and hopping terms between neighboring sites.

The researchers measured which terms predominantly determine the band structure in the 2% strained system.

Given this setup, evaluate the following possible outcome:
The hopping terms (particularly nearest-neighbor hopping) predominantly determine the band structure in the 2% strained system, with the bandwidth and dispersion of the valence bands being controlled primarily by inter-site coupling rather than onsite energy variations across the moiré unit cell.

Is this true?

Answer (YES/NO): NO